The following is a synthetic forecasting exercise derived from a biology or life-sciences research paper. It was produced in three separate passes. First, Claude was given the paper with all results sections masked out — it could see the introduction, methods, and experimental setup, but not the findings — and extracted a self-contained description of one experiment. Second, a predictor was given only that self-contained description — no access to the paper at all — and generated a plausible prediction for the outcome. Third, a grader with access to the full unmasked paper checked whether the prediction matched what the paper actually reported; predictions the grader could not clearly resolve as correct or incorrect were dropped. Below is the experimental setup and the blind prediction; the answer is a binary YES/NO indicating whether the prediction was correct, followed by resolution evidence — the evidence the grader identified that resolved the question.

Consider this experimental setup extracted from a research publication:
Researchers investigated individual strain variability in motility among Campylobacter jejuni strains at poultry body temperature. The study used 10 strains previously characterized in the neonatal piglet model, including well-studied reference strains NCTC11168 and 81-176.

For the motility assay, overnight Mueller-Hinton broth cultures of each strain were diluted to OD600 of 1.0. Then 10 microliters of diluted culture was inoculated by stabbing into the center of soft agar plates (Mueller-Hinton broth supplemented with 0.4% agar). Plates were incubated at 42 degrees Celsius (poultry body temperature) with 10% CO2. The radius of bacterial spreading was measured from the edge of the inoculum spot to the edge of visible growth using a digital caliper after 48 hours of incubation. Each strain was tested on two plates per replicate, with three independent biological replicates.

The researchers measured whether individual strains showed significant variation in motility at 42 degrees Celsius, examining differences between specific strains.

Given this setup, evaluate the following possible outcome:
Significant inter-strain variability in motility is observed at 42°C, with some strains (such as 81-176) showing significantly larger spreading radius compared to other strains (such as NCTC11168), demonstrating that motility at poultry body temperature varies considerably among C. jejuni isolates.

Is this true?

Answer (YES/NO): NO